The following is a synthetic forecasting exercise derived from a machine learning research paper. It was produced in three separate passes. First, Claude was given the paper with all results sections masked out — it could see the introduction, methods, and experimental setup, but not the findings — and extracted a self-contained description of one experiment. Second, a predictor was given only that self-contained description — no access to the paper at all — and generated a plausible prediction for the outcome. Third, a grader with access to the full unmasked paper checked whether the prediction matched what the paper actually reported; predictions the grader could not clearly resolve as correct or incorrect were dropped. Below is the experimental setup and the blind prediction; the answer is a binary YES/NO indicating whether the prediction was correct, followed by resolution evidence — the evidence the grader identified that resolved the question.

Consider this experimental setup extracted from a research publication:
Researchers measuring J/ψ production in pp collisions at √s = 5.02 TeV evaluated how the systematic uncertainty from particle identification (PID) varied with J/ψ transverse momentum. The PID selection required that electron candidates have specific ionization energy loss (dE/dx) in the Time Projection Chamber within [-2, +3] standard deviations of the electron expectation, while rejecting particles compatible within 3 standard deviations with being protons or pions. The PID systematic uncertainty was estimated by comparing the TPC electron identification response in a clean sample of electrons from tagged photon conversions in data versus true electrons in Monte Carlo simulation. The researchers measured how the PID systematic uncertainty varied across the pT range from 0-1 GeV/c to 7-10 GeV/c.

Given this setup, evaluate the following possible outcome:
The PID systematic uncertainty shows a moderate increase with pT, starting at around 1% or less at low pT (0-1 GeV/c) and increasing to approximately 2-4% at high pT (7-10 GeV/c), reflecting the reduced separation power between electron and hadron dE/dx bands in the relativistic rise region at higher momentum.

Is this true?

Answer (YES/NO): NO